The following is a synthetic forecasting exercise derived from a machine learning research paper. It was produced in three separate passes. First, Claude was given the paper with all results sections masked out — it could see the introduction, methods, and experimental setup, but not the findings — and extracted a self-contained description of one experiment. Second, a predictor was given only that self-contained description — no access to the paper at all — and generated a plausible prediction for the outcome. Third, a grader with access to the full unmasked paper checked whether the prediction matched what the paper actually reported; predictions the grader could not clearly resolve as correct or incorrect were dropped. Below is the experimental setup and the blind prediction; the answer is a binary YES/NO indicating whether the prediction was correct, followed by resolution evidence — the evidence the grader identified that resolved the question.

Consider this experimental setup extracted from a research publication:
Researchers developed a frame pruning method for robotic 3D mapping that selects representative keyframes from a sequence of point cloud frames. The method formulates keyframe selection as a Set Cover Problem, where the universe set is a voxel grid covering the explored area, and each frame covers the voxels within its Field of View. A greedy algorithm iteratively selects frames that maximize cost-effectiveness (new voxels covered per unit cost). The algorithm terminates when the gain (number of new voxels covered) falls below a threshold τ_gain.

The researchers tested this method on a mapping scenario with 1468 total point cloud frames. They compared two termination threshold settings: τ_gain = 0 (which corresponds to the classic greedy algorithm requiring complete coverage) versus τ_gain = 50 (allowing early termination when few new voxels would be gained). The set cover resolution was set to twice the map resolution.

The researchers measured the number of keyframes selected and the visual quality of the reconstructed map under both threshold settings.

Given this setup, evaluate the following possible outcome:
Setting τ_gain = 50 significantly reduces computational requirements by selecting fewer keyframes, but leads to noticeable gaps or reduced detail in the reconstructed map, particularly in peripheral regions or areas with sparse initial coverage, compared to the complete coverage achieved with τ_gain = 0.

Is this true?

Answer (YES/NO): NO